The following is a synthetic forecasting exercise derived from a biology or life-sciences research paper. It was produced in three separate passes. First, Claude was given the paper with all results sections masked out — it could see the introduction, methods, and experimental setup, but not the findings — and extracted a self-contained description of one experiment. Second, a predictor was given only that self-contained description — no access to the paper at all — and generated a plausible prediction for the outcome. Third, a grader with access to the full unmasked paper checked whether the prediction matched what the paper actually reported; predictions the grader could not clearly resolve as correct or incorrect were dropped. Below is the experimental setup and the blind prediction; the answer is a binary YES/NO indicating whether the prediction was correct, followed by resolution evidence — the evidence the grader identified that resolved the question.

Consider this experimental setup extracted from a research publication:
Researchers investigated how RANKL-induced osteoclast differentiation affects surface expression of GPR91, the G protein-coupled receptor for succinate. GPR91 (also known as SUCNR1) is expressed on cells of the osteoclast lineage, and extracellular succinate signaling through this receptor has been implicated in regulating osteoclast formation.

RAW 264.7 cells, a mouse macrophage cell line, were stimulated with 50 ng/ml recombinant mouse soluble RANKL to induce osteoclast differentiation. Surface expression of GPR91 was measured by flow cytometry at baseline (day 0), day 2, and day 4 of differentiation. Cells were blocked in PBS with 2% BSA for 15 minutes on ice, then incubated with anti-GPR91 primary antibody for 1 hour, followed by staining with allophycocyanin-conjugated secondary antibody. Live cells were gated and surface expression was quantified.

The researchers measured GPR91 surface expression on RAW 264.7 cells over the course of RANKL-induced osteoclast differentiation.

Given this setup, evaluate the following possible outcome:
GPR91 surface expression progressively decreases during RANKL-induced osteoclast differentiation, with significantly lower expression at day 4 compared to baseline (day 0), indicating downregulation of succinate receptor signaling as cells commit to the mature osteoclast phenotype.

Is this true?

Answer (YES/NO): YES